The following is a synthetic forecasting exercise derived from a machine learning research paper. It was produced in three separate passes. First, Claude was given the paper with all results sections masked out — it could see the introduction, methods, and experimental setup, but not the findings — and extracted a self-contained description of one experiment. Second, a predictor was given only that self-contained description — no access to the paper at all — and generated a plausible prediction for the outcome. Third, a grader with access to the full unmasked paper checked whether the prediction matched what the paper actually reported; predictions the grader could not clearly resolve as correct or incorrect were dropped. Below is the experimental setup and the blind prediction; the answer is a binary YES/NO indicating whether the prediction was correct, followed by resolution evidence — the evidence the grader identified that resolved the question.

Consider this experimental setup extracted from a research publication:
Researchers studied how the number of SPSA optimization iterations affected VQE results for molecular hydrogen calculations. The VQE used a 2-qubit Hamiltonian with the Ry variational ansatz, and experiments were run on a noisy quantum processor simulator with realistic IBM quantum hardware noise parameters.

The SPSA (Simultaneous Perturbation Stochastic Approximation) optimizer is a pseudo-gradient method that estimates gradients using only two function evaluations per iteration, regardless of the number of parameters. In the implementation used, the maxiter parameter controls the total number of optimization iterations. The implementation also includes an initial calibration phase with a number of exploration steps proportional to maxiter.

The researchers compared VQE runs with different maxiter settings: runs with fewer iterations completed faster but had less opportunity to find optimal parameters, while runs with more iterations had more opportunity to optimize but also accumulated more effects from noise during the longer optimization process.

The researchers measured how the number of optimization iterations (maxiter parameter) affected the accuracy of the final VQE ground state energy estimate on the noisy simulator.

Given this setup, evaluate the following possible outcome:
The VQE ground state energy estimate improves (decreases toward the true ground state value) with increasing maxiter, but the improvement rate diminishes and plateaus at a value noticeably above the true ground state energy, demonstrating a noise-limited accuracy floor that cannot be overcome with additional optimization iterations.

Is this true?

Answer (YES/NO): NO